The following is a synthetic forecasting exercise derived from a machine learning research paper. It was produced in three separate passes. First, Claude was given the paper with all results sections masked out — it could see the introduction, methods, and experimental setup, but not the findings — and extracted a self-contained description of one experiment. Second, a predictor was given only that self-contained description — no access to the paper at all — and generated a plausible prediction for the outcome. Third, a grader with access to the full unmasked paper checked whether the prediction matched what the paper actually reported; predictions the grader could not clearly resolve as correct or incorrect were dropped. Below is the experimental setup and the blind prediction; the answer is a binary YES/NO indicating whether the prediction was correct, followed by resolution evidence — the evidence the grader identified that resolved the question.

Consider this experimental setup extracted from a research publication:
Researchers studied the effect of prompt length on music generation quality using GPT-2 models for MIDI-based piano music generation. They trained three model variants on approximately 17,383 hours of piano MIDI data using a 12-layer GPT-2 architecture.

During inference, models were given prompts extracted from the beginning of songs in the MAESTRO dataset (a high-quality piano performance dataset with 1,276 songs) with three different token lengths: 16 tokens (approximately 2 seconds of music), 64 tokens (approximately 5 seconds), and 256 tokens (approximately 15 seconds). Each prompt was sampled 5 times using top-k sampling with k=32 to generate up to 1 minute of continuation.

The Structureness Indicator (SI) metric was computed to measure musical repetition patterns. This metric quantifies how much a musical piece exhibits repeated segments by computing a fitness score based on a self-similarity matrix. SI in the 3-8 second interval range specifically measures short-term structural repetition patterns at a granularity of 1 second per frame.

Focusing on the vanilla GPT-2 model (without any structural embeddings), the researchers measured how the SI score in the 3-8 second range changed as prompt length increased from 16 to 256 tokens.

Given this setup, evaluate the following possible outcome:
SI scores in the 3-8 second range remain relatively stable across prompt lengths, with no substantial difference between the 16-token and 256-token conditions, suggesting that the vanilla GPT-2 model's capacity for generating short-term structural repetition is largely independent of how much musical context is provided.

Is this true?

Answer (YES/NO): NO